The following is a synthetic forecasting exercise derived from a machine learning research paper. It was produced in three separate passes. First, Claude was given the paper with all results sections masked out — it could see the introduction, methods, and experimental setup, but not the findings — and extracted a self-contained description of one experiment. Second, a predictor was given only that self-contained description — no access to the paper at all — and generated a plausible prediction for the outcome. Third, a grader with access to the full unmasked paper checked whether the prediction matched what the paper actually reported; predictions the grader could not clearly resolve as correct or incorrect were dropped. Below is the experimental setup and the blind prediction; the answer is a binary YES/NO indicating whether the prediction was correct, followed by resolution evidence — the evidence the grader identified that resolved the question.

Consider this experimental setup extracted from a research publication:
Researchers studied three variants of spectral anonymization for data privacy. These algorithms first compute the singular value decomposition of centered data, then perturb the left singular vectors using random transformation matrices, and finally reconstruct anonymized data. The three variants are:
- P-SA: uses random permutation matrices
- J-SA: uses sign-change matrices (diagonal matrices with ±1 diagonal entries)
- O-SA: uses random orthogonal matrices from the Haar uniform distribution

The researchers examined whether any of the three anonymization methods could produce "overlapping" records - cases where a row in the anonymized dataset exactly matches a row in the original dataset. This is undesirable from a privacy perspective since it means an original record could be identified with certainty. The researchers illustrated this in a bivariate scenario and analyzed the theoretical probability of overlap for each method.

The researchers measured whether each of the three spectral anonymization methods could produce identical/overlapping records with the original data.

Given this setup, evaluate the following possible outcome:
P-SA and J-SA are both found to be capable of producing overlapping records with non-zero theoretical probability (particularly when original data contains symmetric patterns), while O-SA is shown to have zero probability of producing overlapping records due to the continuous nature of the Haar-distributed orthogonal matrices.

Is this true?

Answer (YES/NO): YES